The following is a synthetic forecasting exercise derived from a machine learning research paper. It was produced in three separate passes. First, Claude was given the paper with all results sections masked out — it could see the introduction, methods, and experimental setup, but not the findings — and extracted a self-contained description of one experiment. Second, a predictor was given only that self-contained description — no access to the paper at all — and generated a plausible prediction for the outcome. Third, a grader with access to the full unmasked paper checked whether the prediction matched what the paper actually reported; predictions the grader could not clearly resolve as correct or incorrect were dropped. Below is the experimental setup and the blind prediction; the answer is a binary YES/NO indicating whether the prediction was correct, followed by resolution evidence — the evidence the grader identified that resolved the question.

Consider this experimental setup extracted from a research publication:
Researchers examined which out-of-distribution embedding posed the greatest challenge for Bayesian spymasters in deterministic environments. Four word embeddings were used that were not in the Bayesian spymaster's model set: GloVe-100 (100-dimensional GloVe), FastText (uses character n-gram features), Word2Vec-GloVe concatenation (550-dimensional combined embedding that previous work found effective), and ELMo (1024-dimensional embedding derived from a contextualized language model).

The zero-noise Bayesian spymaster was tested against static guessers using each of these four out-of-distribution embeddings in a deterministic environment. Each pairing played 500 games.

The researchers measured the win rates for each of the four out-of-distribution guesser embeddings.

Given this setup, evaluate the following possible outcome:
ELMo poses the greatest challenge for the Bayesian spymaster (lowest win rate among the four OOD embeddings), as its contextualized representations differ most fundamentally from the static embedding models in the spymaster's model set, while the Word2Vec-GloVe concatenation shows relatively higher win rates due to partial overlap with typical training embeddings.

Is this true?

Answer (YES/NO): YES